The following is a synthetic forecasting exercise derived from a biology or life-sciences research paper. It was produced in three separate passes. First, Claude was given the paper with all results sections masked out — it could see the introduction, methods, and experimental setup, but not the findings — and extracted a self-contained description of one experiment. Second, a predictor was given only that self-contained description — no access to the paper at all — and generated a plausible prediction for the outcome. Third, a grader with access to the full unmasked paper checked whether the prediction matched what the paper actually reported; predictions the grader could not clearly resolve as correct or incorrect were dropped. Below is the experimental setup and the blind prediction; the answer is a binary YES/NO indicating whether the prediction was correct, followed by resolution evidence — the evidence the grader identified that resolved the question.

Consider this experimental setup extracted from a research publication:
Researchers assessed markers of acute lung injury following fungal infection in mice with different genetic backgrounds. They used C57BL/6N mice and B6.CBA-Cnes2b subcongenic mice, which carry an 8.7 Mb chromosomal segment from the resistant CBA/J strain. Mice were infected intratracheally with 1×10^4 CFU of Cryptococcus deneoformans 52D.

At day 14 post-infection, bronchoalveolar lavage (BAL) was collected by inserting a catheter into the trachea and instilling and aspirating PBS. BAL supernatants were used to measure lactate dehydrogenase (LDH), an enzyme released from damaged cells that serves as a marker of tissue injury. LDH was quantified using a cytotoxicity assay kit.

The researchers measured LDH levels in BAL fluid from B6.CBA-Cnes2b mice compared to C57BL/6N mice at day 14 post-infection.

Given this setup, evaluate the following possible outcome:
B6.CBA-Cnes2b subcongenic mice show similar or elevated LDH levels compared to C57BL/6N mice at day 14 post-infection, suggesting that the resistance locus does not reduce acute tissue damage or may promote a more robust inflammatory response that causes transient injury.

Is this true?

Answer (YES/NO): YES